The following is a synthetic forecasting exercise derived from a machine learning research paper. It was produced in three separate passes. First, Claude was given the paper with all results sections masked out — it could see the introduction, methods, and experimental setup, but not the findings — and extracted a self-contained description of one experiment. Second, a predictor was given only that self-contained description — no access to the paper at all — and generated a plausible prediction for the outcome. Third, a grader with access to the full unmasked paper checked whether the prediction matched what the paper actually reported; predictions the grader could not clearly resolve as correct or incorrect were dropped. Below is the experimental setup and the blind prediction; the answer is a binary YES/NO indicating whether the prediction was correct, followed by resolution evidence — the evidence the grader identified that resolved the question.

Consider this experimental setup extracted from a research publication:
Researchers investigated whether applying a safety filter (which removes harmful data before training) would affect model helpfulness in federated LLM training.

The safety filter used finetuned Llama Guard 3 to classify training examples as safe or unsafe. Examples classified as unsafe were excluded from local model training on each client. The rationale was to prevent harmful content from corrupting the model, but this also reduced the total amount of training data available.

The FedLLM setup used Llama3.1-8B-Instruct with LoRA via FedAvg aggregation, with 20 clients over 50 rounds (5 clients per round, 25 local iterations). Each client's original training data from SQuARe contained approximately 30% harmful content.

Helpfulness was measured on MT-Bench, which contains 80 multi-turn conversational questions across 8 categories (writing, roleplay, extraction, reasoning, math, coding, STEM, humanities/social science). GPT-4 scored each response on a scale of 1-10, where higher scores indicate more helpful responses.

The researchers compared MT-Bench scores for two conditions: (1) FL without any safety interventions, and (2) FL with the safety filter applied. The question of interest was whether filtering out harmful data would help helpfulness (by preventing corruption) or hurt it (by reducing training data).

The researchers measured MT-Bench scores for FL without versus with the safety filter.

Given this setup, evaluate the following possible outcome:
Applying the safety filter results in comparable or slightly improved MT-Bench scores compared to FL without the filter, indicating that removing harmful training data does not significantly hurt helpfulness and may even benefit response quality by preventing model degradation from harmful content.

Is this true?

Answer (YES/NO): NO